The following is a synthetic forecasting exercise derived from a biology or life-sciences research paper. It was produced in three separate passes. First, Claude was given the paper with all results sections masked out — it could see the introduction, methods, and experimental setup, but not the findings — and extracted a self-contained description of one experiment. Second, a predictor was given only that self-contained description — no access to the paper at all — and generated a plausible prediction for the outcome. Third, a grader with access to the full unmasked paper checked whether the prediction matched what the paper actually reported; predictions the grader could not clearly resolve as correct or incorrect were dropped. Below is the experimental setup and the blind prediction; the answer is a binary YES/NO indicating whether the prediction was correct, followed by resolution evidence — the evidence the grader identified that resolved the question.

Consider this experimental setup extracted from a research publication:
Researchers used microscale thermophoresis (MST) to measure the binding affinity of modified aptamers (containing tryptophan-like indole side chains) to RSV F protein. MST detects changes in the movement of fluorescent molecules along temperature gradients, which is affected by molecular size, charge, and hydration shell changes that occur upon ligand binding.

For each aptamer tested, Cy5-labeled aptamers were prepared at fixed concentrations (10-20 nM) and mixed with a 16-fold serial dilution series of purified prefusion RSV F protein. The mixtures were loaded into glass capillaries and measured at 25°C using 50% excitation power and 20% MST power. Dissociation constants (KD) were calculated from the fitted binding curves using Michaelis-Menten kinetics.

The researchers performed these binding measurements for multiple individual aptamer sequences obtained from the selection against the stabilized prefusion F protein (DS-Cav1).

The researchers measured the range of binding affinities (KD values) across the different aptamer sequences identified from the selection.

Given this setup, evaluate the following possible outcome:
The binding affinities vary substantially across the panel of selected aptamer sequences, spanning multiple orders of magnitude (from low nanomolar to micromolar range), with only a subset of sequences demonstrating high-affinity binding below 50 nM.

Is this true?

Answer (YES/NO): NO